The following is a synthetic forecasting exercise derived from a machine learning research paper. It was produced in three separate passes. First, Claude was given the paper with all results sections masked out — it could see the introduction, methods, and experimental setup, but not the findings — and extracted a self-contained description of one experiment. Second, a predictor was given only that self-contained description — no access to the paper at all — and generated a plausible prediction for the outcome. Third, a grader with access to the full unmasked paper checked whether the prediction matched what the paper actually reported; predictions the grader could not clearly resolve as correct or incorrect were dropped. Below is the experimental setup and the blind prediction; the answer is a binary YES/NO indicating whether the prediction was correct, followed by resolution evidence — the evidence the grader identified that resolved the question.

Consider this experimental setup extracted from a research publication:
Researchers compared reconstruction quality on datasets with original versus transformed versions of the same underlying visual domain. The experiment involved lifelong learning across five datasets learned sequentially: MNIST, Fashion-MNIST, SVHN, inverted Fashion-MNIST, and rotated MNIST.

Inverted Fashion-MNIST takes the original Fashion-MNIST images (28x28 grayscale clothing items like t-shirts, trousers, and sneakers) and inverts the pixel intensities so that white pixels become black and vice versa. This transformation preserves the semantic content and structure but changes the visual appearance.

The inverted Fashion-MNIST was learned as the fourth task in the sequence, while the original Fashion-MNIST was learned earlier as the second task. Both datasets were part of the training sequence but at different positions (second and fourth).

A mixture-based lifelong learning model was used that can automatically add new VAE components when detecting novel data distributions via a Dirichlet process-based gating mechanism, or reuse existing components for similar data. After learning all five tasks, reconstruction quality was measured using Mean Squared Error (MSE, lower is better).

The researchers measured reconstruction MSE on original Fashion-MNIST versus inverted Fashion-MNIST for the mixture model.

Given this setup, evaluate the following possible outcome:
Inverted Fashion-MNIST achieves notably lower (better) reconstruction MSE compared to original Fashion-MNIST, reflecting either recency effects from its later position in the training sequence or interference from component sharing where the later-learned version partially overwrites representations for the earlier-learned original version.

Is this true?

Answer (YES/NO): NO